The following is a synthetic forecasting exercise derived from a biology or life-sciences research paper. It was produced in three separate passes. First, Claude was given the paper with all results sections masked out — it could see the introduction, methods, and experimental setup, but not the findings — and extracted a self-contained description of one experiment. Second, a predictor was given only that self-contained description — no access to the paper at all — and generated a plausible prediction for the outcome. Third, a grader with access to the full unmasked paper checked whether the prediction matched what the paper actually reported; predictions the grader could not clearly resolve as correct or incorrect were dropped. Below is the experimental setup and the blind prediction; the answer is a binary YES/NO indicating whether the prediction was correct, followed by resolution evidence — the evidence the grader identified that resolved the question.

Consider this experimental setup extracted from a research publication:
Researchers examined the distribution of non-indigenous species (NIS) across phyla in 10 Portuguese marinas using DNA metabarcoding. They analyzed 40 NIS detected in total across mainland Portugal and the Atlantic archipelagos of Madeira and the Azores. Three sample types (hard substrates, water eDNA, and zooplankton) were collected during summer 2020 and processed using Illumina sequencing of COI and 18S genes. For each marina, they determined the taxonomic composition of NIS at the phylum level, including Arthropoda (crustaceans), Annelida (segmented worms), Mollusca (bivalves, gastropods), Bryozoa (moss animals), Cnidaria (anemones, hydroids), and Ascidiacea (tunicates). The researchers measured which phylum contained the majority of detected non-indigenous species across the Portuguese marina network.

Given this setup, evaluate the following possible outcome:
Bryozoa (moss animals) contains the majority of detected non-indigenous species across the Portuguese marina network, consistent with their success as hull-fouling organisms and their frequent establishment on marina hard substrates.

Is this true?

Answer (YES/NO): NO